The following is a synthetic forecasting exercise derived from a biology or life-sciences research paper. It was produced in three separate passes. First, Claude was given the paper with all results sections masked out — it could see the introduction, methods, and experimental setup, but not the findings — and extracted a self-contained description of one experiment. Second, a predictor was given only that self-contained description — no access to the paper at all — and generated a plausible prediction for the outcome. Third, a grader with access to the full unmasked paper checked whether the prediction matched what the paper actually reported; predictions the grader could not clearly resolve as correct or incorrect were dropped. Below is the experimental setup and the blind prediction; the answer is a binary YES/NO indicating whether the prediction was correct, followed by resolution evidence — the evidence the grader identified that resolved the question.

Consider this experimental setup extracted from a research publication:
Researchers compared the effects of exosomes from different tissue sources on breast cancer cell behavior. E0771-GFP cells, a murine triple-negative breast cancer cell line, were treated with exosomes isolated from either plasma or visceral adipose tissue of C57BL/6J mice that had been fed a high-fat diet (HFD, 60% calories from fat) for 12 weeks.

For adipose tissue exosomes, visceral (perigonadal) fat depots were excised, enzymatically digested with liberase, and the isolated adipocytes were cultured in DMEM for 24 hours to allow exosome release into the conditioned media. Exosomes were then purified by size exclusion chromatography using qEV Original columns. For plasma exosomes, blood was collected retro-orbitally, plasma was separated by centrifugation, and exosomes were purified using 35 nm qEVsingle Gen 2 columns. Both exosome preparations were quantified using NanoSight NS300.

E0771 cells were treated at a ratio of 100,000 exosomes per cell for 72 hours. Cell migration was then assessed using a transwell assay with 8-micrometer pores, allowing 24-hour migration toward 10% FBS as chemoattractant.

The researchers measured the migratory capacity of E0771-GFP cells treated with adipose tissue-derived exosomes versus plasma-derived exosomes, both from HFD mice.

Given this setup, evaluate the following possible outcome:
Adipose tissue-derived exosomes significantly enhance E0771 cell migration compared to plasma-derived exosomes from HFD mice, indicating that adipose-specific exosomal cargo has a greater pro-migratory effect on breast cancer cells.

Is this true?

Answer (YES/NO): NO